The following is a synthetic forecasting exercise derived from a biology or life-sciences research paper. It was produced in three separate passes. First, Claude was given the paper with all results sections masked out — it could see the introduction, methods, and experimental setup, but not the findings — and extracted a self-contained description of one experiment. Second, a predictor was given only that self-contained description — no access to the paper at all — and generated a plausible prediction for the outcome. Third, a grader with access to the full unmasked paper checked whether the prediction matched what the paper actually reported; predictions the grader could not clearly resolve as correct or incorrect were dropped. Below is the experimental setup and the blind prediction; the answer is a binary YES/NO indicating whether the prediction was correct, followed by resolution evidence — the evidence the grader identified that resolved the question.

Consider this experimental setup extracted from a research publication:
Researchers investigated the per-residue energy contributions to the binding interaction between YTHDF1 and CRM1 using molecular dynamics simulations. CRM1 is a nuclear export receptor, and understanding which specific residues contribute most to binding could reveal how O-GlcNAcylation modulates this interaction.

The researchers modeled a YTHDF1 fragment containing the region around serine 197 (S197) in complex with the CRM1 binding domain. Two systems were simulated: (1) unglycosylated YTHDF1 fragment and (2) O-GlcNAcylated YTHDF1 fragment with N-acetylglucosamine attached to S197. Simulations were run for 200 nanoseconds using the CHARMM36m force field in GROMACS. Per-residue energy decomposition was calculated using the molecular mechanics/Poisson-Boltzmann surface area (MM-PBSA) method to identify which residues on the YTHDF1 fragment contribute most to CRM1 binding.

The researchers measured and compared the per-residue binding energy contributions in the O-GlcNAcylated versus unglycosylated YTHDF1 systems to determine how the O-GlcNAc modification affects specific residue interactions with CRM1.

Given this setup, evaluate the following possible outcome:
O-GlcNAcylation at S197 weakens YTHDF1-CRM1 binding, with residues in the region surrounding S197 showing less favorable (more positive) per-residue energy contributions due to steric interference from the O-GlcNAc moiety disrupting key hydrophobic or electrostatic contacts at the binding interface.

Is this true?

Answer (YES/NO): NO